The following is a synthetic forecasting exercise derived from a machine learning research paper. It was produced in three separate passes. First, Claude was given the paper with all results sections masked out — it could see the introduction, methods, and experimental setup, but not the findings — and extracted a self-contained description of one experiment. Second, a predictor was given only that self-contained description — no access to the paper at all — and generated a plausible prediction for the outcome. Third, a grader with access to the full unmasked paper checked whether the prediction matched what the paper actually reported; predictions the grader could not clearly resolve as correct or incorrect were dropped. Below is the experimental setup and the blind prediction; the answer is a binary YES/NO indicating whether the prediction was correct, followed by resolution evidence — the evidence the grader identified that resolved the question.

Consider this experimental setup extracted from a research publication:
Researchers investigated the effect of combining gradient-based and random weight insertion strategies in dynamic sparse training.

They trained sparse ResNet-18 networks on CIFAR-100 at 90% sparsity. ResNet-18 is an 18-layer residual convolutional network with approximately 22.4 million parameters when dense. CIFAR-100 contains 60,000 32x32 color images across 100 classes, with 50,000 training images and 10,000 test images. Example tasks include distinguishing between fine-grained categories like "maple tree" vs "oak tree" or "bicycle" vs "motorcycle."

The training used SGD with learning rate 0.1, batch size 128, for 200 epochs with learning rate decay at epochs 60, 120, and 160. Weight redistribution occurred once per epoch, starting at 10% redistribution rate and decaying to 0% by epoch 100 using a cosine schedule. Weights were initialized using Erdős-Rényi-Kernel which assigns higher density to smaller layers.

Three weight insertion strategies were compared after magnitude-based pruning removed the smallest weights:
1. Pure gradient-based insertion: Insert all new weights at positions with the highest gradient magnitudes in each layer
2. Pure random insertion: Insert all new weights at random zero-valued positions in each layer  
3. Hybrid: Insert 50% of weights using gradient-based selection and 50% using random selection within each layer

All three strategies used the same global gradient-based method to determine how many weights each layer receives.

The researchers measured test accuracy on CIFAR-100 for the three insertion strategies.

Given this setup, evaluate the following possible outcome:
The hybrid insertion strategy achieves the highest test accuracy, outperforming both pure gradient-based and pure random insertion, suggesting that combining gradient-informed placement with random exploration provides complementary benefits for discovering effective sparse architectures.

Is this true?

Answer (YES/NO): NO